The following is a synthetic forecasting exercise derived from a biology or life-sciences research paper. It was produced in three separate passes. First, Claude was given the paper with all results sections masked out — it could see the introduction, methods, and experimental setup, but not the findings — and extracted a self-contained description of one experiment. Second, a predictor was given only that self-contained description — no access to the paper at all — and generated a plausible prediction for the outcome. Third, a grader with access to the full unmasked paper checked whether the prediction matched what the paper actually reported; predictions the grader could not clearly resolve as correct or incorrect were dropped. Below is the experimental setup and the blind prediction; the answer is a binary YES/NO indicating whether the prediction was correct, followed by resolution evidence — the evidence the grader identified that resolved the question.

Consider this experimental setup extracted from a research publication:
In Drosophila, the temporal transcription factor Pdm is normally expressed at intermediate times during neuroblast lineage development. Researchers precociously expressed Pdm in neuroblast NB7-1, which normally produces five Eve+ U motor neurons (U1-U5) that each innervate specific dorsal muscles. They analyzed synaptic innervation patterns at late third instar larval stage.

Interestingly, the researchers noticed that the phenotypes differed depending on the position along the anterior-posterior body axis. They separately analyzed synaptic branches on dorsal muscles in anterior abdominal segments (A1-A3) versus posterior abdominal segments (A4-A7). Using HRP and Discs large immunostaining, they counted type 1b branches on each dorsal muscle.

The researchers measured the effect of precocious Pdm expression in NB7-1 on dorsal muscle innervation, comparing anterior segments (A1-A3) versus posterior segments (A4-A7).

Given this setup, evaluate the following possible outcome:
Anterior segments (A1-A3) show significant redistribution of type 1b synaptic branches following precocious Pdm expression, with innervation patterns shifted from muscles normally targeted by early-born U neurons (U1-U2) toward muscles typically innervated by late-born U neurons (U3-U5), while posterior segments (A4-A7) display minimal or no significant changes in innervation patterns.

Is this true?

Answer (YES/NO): NO